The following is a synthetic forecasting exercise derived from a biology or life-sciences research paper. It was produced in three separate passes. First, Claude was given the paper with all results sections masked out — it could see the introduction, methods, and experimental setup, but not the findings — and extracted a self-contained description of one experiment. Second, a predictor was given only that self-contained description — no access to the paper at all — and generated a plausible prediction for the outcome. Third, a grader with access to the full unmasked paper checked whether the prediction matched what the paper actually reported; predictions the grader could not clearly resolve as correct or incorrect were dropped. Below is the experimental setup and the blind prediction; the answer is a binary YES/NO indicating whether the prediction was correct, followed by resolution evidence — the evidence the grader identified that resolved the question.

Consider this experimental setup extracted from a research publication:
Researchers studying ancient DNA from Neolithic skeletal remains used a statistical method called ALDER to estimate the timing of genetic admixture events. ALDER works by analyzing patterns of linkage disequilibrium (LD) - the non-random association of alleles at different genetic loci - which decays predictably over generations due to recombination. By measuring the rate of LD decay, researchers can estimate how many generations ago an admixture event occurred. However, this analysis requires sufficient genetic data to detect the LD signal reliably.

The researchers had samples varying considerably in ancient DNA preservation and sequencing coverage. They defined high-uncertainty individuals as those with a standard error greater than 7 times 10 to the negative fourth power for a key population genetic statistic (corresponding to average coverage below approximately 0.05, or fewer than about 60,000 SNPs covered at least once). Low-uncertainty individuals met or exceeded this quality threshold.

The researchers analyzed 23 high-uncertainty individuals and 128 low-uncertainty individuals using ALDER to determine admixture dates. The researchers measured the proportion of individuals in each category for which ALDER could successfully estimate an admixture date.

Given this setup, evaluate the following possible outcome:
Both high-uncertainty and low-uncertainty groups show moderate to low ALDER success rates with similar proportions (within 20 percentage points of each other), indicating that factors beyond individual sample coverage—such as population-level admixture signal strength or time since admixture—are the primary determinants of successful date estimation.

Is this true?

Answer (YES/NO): NO